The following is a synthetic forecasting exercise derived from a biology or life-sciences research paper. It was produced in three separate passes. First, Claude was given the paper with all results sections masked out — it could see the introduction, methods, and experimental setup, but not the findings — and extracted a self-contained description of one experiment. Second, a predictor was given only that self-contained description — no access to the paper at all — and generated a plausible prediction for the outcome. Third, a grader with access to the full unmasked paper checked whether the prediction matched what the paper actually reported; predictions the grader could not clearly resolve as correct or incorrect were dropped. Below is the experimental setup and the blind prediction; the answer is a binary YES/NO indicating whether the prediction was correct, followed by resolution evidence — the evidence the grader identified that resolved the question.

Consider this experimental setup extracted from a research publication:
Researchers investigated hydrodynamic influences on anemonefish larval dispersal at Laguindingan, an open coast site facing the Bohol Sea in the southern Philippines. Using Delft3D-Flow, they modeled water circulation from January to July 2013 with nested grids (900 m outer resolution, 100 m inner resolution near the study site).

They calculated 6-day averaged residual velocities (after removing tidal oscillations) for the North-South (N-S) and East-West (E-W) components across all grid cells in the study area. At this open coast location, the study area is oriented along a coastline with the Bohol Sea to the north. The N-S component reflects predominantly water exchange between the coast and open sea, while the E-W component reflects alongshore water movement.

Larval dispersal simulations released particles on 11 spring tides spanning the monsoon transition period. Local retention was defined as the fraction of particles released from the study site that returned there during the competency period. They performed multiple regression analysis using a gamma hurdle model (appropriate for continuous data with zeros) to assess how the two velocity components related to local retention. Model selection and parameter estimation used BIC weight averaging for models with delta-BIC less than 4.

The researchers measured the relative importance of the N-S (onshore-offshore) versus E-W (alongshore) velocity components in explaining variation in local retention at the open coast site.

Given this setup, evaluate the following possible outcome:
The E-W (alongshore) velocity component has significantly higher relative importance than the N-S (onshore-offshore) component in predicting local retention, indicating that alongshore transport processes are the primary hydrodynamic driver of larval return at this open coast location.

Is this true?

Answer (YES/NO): NO